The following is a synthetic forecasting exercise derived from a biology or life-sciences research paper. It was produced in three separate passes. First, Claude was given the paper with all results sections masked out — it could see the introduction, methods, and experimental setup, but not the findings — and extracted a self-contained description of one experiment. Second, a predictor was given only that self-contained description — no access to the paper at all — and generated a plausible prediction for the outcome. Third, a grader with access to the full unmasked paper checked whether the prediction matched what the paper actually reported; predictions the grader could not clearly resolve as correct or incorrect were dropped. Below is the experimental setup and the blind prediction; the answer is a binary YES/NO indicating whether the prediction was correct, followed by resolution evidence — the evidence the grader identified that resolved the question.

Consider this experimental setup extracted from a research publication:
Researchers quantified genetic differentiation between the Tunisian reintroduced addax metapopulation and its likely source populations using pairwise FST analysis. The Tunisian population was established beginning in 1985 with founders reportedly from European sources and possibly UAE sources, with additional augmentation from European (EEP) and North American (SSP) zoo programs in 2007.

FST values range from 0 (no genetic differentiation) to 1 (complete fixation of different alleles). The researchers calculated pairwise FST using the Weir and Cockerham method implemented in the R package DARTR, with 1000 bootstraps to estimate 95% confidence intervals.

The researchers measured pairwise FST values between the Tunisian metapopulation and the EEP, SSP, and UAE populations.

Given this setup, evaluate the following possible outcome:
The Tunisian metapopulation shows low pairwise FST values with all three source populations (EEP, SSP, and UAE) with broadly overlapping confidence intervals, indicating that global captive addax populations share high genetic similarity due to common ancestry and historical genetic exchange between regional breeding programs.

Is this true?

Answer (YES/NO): NO